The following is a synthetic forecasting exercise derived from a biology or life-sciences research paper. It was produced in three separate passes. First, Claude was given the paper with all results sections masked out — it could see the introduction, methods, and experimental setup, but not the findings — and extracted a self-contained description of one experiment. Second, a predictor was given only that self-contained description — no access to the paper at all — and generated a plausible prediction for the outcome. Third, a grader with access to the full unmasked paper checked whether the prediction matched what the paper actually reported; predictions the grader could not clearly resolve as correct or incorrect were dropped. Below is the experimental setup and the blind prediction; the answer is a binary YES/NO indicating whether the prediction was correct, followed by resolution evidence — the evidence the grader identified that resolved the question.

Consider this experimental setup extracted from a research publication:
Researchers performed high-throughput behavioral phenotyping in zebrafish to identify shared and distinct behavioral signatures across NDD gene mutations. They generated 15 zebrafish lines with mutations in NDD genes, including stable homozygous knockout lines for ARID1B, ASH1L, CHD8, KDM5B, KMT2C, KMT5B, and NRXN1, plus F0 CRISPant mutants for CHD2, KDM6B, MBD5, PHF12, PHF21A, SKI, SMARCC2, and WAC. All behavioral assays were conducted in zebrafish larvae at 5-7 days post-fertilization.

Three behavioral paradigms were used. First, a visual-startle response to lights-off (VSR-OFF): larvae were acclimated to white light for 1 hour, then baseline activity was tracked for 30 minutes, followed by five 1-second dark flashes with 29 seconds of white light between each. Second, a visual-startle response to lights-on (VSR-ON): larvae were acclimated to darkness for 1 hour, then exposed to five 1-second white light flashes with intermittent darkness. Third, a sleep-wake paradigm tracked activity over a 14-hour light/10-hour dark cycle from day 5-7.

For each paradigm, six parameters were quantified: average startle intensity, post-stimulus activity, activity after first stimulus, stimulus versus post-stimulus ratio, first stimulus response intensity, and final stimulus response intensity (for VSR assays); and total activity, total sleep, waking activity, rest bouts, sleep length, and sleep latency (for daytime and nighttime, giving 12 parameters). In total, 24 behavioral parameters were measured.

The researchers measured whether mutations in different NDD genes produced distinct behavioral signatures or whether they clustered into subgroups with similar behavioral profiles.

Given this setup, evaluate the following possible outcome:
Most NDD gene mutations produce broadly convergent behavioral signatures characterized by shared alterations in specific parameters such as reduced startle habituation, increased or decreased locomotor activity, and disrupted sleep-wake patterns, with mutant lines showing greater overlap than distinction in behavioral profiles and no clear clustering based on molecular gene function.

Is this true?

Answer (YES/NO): NO